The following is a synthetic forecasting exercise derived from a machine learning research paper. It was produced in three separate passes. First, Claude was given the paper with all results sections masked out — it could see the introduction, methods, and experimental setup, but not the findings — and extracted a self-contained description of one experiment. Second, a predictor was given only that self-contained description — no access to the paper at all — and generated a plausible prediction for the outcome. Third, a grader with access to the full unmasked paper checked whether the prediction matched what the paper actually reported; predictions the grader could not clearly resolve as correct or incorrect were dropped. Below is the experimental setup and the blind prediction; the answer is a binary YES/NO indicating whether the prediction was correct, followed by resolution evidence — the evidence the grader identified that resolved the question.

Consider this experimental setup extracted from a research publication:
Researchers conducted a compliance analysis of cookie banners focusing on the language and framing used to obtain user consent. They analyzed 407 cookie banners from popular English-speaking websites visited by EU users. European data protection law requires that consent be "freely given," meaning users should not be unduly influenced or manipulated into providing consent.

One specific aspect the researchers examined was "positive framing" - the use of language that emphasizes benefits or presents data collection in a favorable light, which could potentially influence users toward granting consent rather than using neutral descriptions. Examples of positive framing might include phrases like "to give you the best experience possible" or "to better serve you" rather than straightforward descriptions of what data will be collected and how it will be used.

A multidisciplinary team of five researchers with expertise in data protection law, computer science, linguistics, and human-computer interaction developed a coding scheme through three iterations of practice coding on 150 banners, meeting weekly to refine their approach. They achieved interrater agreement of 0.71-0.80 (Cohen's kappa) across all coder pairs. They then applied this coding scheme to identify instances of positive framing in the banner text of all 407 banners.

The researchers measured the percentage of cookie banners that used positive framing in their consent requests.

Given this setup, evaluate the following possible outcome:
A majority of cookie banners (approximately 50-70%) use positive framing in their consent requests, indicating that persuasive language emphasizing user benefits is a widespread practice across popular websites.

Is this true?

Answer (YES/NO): NO